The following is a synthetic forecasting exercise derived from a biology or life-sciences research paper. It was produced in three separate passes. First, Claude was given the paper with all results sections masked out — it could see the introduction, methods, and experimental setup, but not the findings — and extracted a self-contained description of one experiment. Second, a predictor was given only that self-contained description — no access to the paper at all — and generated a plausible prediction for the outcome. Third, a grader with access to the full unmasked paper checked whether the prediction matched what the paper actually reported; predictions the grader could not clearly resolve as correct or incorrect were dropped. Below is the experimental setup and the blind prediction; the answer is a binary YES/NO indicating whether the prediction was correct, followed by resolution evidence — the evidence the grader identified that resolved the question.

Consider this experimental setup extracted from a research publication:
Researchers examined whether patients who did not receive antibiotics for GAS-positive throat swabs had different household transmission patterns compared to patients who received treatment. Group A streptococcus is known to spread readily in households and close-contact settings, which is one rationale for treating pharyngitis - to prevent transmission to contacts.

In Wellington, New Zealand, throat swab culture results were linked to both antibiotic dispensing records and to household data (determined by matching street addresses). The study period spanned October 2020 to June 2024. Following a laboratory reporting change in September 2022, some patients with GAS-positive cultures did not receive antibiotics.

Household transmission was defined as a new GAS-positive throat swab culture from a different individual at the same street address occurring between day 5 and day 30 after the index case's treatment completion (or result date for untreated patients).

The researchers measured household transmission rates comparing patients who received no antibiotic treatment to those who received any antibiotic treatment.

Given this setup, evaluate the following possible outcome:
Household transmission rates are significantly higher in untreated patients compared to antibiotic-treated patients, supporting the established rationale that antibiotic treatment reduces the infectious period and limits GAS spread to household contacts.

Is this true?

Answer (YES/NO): YES